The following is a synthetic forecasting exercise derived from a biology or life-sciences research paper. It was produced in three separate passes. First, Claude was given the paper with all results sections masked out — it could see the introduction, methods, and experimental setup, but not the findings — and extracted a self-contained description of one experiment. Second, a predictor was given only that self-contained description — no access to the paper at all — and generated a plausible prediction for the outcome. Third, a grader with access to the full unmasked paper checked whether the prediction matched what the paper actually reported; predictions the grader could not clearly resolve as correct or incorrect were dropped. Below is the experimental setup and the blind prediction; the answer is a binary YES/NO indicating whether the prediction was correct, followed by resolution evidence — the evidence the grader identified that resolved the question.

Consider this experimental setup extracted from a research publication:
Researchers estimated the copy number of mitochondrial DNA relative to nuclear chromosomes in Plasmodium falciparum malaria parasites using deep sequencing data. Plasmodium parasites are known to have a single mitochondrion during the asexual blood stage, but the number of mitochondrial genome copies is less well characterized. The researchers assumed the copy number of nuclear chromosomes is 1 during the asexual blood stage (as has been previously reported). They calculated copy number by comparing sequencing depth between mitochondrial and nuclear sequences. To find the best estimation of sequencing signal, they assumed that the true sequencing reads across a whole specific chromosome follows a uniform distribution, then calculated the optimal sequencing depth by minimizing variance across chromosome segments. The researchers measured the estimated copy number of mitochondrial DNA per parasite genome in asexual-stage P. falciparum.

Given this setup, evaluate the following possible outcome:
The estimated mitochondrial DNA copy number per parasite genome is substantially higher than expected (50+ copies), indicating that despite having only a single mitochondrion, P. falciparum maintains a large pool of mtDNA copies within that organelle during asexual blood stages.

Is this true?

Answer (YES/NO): NO